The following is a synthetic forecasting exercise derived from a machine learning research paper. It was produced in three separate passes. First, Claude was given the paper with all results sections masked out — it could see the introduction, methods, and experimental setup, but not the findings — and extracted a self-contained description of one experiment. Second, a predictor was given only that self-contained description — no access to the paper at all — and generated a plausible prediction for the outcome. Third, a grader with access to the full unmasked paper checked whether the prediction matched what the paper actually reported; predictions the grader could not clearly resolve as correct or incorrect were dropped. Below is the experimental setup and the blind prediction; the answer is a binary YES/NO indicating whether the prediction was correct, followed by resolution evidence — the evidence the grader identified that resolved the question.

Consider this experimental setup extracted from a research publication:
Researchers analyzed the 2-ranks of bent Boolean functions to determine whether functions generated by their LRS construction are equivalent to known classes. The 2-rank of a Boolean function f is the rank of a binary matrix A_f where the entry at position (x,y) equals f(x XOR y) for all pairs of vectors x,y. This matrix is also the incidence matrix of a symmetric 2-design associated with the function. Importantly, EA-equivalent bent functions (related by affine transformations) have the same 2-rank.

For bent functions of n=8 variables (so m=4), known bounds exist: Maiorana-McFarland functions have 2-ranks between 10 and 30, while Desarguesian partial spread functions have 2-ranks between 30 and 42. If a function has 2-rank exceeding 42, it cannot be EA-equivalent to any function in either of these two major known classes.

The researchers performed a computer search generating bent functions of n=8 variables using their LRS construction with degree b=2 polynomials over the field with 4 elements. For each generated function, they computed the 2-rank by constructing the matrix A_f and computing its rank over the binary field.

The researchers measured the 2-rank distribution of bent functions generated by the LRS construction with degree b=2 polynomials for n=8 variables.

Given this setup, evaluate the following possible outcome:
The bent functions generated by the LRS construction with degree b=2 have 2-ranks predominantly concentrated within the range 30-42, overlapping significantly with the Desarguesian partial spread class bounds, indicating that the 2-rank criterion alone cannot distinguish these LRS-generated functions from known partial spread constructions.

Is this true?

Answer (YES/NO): NO